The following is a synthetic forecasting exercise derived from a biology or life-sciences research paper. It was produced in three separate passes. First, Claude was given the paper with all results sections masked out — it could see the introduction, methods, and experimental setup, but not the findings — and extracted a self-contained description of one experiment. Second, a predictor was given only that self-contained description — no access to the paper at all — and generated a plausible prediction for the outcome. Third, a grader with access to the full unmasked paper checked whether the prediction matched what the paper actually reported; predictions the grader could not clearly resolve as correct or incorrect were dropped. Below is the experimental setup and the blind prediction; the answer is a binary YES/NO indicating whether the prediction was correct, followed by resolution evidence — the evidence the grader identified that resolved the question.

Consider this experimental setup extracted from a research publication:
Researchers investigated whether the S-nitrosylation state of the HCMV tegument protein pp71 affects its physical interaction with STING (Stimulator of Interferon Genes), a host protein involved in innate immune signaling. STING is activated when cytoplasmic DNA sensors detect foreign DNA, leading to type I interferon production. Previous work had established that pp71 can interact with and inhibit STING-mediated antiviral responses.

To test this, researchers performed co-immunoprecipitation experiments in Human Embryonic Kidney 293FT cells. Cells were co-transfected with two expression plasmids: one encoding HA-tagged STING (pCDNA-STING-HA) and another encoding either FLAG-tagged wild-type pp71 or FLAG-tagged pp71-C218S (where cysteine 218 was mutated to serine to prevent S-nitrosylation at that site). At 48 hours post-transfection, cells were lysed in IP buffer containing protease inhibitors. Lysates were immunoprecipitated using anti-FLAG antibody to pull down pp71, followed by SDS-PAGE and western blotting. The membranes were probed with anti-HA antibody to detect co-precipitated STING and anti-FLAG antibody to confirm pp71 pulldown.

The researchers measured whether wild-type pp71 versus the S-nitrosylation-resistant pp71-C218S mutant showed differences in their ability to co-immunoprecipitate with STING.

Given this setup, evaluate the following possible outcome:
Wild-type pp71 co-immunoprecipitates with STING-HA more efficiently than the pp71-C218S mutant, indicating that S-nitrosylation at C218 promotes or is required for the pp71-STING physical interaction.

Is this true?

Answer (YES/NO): NO